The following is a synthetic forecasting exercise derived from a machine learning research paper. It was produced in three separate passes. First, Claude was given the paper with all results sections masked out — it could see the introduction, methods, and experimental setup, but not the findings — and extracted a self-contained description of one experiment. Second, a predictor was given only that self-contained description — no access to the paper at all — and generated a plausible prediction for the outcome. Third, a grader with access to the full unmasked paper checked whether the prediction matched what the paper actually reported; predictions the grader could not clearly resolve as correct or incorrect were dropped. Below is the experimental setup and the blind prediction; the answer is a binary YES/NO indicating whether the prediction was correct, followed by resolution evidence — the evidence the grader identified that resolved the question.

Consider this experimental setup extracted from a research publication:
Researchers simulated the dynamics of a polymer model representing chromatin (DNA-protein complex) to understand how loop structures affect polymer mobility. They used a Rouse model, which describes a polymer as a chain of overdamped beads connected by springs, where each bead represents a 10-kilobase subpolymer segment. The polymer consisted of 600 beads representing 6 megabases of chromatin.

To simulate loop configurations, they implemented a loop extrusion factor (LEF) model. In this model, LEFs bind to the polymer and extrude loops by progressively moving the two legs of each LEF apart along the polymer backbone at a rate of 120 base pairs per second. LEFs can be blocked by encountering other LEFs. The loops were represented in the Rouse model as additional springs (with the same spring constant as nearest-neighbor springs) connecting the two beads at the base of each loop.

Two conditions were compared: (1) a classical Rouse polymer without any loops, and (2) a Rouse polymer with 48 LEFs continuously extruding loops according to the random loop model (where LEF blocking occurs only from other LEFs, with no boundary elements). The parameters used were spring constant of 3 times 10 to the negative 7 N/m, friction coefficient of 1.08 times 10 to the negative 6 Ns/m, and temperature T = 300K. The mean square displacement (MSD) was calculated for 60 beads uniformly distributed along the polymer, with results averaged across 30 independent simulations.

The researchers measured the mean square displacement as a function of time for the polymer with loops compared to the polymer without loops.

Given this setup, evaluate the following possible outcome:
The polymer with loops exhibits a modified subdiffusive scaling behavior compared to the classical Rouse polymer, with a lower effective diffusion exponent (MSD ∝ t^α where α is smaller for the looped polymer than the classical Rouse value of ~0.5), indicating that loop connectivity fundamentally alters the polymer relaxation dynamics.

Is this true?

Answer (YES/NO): YES